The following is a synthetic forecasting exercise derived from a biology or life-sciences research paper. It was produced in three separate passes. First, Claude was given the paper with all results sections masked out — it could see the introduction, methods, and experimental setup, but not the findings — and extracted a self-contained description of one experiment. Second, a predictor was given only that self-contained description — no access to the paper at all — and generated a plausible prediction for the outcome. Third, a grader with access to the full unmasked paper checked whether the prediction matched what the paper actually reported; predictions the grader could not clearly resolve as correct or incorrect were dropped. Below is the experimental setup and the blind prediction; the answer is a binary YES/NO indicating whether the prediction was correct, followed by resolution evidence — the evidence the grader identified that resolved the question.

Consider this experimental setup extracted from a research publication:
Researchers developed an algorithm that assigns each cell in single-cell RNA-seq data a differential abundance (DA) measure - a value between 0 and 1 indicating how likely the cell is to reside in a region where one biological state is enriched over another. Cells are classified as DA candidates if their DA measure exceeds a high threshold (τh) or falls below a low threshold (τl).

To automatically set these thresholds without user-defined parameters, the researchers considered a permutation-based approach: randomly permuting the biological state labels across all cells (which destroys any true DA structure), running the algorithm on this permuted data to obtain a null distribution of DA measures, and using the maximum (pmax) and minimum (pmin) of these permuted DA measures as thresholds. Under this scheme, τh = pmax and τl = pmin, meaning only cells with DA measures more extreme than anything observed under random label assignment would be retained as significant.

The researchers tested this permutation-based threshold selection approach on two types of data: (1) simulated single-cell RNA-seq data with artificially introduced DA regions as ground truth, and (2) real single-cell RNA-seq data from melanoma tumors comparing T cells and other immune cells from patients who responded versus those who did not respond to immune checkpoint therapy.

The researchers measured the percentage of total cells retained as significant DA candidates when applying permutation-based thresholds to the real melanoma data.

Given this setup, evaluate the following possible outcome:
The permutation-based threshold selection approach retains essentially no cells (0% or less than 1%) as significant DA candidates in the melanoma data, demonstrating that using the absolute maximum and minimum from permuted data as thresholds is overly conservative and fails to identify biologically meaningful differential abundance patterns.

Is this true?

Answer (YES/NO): NO